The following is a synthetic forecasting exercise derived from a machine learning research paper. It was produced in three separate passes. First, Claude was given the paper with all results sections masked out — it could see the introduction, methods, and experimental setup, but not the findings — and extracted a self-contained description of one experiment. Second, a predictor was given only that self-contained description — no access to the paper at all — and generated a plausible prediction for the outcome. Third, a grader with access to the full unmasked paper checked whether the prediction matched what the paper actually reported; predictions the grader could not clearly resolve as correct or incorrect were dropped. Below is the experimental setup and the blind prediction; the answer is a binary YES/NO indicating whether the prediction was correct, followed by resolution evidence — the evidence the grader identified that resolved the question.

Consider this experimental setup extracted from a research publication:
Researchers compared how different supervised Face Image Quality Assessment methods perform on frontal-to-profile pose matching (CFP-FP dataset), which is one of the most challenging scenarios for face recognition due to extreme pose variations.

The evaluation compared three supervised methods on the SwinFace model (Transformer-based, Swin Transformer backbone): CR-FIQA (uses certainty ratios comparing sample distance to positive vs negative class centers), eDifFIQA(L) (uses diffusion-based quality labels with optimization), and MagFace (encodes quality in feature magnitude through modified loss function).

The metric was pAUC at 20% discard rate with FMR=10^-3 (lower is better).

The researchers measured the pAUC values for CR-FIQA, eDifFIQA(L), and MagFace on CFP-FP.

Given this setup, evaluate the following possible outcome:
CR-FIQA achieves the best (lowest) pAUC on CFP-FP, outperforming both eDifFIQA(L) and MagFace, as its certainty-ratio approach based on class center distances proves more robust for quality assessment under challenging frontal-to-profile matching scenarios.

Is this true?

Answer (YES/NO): YES